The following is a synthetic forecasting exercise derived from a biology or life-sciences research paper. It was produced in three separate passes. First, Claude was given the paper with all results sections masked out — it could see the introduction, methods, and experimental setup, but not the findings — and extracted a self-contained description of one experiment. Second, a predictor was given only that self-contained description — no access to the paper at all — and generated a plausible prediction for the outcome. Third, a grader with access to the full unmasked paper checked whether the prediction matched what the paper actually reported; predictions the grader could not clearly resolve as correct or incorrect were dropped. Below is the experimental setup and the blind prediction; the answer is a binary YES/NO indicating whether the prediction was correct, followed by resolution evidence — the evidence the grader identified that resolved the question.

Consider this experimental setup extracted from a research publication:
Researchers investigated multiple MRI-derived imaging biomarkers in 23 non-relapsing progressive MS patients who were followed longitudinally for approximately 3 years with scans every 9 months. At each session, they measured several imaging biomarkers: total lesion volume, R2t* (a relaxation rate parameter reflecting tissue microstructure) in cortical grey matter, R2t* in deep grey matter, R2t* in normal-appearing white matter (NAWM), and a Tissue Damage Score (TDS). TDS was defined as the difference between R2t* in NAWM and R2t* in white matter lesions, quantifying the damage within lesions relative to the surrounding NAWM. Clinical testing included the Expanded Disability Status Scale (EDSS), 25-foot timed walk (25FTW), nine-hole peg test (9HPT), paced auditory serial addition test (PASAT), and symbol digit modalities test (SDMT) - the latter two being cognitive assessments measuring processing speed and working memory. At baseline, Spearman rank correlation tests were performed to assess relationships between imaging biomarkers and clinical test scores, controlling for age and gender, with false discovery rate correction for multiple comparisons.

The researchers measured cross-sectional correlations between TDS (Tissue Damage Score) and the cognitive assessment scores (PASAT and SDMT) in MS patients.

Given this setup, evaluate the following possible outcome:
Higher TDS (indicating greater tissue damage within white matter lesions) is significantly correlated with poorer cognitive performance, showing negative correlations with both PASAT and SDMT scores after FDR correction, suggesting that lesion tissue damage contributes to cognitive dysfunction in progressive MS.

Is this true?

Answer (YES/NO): NO